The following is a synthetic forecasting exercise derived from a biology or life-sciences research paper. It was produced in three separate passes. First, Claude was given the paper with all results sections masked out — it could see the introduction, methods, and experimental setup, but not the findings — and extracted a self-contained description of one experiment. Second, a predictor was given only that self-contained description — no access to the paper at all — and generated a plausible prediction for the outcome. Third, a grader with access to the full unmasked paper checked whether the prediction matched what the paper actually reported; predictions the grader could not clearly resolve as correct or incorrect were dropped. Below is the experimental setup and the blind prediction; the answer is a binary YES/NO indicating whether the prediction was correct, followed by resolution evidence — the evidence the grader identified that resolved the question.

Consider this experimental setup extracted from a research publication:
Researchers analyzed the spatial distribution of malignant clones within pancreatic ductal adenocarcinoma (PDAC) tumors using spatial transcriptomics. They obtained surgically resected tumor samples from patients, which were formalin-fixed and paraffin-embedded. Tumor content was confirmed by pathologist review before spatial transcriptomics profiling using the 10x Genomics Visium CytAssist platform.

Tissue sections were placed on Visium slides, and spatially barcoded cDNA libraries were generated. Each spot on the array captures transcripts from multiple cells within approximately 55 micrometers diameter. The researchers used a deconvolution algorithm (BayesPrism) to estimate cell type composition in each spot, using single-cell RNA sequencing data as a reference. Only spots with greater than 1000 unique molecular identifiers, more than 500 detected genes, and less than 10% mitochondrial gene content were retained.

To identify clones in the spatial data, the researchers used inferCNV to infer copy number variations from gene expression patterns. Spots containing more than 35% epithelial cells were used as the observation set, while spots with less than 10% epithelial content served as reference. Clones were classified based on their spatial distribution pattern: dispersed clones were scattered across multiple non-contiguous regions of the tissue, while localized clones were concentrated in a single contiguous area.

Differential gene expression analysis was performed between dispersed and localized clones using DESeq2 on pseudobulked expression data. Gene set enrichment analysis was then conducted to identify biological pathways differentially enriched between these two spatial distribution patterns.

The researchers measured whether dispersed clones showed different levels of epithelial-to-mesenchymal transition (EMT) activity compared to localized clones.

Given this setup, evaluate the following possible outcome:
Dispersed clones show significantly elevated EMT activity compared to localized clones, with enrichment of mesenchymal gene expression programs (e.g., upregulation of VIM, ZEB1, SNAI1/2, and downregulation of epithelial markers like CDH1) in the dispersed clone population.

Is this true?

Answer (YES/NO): YES